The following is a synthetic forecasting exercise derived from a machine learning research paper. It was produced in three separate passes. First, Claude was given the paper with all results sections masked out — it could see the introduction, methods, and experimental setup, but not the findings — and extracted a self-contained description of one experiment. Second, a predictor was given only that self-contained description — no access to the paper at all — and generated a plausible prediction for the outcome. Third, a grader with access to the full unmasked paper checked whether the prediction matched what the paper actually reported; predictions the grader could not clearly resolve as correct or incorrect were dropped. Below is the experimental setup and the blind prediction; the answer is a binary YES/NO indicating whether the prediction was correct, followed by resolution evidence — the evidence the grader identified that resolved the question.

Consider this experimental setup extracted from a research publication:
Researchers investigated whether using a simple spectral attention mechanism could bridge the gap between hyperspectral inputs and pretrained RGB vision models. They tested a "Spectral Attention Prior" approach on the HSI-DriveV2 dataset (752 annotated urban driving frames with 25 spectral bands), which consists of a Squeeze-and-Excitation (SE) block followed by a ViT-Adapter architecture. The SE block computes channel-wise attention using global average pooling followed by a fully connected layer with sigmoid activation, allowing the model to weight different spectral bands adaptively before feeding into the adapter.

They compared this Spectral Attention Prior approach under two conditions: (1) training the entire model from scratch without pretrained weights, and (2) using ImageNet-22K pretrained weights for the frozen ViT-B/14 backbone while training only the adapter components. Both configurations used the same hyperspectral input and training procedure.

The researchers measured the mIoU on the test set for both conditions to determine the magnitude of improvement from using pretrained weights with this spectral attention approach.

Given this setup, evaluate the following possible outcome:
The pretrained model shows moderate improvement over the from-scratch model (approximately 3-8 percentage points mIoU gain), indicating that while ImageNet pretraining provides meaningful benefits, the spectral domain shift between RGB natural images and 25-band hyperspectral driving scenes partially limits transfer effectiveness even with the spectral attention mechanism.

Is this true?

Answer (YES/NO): NO